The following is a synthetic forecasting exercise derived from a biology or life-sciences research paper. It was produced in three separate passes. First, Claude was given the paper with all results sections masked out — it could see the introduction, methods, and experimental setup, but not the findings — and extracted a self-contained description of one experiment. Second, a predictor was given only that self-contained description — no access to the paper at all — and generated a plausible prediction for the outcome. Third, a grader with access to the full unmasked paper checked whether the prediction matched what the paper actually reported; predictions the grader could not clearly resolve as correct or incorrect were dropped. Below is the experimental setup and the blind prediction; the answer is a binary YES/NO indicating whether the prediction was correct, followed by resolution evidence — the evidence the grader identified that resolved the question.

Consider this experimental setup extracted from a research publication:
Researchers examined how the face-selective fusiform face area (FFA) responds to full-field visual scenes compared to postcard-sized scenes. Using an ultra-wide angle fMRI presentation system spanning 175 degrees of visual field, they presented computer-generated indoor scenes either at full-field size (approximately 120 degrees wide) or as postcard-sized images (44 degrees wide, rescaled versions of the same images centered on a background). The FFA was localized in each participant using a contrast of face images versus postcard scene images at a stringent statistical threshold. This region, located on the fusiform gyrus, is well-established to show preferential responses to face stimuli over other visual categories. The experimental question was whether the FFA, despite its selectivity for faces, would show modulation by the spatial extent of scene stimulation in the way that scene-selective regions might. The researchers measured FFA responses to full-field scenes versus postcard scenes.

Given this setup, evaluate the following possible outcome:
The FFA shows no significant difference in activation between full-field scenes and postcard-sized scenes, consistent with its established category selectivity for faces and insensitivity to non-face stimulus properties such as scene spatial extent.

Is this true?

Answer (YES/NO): NO